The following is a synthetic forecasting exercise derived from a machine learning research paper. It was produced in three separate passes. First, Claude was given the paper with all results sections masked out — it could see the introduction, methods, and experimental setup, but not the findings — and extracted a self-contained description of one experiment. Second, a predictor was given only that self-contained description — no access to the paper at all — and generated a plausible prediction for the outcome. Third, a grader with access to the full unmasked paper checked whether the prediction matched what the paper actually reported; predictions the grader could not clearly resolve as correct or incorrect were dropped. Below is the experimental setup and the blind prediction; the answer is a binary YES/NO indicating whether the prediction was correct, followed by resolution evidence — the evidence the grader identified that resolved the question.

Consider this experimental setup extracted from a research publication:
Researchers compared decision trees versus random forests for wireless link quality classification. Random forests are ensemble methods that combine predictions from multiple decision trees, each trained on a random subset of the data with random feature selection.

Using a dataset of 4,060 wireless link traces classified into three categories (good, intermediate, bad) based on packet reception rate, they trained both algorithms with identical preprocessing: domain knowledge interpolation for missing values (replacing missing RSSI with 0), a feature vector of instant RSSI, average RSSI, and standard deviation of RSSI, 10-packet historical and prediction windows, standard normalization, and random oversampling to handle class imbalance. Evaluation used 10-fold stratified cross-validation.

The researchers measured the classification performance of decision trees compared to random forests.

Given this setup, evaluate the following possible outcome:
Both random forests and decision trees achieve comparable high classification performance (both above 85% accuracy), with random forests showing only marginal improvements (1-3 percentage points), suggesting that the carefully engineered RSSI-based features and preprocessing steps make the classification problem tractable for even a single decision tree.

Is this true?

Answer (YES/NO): NO